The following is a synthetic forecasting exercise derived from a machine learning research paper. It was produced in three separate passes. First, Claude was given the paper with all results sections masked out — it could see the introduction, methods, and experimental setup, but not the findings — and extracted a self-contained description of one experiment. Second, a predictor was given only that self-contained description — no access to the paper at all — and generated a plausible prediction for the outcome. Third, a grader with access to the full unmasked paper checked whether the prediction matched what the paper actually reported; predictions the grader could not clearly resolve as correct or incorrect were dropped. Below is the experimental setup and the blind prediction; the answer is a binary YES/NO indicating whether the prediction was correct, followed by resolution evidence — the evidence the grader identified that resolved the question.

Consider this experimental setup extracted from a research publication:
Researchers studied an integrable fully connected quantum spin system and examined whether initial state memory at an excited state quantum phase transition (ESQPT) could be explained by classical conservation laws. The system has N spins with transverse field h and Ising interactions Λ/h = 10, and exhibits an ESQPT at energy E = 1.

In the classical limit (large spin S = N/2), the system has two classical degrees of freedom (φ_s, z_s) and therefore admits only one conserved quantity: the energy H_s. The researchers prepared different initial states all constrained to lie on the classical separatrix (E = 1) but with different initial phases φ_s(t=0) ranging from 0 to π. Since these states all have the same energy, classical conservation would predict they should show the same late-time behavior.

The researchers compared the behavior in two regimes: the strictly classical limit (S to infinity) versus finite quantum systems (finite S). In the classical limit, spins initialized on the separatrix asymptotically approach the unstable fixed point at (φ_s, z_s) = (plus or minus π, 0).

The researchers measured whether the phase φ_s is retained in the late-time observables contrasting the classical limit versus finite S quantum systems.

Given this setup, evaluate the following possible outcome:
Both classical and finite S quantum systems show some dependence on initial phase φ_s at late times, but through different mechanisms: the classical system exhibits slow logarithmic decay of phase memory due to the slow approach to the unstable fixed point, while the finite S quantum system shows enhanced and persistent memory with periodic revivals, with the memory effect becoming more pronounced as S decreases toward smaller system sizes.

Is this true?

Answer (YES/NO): NO